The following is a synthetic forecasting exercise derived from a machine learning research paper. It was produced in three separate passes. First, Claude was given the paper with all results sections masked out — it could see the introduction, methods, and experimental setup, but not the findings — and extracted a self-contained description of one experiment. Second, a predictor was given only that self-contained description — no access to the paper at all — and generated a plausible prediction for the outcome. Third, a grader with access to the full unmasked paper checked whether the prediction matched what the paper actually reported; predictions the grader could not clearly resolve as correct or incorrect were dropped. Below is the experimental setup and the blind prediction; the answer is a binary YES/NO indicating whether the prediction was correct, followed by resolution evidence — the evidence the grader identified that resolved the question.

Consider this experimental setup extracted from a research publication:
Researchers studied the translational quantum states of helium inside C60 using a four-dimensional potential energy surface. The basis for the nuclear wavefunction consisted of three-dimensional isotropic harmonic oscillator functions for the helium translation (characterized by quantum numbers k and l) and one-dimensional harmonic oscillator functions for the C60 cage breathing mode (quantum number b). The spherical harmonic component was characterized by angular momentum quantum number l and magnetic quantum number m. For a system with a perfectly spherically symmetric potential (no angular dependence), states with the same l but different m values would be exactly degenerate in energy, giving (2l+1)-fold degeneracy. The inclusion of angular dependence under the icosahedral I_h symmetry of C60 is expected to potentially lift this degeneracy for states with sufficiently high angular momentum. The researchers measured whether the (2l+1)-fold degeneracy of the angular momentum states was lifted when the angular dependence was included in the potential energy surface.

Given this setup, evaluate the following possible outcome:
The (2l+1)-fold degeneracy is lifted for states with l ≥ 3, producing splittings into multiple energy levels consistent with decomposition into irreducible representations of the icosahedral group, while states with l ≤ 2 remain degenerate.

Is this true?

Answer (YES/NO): YES